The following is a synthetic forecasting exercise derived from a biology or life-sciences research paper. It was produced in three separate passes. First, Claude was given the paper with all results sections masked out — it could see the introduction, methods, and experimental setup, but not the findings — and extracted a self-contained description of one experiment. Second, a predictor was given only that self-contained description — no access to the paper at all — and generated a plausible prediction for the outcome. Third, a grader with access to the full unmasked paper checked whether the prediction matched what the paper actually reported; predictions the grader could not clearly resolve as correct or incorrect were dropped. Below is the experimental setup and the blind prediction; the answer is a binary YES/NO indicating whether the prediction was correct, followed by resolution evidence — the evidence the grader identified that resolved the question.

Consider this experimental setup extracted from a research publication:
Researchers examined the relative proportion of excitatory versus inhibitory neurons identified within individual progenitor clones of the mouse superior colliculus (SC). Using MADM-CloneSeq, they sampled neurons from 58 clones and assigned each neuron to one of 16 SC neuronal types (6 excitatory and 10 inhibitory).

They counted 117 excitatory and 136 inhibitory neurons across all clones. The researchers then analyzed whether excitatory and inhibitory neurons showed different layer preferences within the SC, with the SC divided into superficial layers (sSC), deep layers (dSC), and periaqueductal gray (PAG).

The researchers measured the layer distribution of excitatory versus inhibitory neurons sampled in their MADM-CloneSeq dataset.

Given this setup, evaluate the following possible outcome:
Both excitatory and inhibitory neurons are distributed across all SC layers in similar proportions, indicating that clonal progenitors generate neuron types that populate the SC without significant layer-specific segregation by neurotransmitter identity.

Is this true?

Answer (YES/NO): NO